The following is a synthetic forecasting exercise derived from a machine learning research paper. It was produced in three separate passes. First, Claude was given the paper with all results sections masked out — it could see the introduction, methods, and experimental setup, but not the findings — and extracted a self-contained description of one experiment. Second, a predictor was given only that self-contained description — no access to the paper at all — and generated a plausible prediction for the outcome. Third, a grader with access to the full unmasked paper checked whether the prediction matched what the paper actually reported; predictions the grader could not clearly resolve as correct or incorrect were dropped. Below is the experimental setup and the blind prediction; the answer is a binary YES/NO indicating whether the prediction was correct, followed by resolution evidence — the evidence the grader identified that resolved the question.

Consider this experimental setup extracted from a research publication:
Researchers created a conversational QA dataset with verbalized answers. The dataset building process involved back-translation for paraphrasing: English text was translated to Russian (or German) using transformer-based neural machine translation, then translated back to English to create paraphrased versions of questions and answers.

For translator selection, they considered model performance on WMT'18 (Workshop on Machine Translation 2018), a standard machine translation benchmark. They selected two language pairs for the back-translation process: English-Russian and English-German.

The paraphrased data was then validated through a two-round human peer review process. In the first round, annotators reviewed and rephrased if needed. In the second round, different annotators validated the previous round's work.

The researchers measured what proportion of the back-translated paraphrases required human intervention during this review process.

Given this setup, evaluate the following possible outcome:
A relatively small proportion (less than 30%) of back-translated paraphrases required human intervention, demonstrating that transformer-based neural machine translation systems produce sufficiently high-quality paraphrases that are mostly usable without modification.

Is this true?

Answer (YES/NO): NO